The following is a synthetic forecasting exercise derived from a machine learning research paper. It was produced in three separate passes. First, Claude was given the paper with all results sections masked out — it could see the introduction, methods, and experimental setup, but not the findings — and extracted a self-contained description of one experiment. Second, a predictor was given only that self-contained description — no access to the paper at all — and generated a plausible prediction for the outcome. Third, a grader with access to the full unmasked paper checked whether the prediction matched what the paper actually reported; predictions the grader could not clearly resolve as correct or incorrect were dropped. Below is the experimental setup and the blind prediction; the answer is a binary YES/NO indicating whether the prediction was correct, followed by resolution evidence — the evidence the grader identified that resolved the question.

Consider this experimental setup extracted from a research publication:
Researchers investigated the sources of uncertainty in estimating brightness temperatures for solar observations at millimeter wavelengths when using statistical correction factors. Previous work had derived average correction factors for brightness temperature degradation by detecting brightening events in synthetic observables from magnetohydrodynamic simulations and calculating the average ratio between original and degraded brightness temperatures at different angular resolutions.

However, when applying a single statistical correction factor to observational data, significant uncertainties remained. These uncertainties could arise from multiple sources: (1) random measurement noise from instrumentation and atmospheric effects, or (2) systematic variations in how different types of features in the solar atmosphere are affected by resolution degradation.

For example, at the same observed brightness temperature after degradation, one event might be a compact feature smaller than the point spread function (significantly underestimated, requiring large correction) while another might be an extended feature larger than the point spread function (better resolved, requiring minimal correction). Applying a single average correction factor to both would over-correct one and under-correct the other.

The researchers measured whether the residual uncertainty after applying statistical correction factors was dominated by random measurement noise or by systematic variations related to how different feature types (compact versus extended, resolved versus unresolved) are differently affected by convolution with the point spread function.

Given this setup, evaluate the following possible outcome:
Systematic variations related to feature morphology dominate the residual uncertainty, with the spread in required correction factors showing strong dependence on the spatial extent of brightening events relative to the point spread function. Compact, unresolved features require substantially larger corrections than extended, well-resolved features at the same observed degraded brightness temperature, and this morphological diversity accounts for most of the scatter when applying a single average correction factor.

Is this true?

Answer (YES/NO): YES